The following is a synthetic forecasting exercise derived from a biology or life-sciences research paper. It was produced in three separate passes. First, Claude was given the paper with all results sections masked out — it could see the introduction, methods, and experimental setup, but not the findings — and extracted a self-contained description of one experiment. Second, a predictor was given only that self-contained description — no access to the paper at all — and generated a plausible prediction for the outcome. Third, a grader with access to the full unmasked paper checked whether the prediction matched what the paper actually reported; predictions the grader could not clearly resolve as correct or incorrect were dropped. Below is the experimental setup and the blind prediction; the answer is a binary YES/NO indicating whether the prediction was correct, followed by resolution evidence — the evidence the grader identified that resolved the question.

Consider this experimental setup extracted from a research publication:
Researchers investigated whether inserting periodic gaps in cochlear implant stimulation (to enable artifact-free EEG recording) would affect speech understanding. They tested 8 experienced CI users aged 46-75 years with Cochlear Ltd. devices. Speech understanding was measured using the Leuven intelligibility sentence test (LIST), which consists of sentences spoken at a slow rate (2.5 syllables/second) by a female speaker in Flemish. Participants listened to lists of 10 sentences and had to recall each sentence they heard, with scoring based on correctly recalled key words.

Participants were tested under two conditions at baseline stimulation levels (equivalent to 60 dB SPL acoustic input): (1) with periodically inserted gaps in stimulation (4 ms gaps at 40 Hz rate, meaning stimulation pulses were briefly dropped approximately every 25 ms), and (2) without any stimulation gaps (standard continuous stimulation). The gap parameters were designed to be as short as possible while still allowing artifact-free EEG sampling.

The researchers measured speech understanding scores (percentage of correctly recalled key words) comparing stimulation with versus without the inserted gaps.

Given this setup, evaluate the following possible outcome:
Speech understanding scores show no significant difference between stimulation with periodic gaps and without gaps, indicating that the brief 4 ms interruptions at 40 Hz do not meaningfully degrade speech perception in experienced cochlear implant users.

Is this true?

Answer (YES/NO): YES